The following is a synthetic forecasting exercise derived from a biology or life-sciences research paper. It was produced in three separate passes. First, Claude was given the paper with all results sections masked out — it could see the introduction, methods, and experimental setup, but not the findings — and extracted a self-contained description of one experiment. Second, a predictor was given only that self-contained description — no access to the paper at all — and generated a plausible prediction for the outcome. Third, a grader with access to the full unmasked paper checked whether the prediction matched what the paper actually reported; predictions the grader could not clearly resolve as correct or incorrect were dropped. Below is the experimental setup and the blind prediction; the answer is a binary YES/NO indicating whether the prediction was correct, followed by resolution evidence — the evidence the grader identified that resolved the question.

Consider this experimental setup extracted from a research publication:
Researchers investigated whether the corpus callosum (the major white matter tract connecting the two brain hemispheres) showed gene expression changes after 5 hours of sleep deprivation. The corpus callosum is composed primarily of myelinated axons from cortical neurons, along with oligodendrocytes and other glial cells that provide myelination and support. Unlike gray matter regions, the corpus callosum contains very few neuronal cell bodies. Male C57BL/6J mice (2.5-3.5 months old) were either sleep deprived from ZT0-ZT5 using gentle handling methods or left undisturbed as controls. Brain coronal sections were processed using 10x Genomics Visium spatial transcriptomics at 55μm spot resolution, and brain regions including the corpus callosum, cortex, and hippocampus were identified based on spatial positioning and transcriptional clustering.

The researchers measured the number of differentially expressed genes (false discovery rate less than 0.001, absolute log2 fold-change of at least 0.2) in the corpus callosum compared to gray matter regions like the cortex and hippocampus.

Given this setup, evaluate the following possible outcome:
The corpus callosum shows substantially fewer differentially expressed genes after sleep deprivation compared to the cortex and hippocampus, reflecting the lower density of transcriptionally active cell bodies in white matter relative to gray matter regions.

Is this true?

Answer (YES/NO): YES